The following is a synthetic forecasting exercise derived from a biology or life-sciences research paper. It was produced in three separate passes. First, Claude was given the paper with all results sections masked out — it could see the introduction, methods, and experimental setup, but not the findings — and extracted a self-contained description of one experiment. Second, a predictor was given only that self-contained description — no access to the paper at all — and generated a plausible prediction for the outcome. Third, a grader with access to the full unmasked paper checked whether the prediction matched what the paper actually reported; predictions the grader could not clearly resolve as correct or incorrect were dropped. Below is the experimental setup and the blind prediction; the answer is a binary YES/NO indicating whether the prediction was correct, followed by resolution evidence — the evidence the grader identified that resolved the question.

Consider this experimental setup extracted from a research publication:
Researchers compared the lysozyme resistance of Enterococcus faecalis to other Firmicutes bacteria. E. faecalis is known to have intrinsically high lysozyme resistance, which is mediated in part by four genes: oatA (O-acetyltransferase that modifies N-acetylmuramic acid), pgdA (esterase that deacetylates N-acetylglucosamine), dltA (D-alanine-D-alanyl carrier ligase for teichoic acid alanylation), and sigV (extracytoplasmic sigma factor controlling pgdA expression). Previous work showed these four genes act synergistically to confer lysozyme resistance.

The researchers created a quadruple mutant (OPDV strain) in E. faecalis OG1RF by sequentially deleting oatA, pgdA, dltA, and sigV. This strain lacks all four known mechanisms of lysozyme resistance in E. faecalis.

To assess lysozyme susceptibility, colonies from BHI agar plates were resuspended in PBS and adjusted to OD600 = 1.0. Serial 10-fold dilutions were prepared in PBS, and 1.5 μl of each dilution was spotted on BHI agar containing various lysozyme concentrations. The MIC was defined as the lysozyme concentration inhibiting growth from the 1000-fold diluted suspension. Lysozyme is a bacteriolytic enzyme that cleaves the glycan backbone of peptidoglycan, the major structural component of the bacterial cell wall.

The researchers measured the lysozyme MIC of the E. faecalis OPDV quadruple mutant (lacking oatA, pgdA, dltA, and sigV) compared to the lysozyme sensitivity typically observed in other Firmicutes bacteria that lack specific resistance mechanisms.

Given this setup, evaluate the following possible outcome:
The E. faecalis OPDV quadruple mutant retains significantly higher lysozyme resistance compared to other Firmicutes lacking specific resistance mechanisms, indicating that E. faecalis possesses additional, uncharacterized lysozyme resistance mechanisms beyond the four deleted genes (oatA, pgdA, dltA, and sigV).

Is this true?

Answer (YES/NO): YES